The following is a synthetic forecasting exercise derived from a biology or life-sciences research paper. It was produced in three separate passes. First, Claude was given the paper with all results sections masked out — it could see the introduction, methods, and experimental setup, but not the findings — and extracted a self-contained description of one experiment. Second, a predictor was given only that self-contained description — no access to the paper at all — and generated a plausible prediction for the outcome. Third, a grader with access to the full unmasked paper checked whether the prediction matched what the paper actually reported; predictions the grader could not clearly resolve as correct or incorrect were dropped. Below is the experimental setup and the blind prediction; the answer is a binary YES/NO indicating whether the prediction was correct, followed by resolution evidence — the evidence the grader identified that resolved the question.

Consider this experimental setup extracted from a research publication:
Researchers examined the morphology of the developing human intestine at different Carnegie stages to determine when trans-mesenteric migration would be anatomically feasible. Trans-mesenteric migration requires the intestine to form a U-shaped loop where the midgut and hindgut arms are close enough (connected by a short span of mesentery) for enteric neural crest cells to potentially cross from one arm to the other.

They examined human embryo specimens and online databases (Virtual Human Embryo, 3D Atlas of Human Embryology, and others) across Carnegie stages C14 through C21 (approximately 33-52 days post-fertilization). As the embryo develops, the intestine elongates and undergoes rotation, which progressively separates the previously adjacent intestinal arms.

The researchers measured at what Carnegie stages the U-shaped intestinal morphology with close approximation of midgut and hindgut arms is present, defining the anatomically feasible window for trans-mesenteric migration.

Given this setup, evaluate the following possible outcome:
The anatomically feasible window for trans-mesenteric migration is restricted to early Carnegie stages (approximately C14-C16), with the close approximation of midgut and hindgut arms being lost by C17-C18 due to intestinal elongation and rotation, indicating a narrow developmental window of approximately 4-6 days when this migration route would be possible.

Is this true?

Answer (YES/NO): NO